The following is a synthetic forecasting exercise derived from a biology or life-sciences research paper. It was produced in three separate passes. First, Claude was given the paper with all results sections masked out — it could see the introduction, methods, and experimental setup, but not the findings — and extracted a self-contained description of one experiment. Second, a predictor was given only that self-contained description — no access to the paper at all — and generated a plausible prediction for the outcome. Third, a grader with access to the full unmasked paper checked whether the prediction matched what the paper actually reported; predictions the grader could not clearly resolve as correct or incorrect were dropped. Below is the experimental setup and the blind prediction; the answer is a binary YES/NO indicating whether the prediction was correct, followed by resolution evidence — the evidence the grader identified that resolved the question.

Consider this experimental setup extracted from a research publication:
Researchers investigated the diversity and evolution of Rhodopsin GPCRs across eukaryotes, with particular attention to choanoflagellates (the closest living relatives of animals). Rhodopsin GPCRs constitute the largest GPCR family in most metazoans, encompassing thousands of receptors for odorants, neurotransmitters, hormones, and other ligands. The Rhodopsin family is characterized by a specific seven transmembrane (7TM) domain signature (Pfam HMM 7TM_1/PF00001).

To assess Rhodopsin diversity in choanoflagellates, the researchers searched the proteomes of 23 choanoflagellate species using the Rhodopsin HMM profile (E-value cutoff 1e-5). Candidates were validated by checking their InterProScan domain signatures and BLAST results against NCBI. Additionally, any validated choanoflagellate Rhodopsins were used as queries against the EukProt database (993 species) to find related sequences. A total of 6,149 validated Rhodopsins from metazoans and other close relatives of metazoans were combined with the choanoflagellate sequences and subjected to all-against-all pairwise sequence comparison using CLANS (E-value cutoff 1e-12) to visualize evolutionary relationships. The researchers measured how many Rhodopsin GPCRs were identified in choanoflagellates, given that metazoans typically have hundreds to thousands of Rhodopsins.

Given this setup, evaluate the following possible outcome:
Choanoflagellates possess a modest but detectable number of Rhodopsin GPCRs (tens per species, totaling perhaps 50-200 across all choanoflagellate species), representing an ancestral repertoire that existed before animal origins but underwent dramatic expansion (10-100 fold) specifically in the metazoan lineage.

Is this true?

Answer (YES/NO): NO